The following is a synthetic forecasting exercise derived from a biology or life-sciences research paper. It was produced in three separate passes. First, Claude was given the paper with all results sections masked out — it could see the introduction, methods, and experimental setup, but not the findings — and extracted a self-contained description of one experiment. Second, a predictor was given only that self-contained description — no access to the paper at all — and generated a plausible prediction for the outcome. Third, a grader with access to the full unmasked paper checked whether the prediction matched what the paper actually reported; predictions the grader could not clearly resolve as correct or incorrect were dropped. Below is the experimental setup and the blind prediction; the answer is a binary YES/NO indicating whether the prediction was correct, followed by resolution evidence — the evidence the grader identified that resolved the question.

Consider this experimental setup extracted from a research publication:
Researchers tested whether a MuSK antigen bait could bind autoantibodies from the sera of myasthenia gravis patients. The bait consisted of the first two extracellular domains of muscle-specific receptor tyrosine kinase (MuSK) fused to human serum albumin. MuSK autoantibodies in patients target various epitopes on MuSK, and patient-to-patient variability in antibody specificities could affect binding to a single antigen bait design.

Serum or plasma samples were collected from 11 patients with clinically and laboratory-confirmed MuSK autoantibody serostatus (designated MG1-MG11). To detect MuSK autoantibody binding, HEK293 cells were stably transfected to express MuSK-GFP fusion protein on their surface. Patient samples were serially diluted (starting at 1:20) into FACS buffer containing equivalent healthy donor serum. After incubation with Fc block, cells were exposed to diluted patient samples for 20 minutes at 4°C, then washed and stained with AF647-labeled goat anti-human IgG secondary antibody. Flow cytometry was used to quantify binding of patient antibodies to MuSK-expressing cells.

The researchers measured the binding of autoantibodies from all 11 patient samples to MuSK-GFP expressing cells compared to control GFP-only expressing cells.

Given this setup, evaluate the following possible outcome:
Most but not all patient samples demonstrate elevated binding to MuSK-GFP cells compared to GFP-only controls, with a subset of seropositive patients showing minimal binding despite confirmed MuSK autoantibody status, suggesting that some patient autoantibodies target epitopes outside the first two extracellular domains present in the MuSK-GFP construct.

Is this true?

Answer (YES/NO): NO